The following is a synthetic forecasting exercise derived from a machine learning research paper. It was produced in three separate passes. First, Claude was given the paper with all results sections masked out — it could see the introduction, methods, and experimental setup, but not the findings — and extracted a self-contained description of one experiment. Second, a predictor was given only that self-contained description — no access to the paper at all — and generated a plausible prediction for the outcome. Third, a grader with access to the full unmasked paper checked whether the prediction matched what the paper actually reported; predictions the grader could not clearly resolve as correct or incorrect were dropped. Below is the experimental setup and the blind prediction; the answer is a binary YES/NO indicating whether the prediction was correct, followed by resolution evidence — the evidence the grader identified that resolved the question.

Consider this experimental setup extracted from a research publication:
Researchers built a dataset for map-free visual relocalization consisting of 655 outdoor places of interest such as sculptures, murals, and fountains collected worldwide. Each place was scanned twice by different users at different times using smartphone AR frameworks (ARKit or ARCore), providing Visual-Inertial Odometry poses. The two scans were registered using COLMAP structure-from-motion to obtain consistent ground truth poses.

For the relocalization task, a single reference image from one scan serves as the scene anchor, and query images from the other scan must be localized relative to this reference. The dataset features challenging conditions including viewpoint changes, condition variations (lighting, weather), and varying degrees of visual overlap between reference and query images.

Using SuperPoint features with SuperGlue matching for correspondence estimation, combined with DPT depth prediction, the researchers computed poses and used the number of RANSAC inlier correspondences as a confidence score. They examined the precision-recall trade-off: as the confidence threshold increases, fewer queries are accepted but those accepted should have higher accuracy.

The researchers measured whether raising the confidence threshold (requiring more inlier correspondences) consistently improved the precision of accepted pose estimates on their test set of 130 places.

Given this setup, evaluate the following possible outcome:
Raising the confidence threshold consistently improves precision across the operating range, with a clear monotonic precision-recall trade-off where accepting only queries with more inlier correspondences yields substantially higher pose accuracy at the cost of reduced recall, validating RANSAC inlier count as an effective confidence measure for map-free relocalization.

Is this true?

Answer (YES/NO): NO